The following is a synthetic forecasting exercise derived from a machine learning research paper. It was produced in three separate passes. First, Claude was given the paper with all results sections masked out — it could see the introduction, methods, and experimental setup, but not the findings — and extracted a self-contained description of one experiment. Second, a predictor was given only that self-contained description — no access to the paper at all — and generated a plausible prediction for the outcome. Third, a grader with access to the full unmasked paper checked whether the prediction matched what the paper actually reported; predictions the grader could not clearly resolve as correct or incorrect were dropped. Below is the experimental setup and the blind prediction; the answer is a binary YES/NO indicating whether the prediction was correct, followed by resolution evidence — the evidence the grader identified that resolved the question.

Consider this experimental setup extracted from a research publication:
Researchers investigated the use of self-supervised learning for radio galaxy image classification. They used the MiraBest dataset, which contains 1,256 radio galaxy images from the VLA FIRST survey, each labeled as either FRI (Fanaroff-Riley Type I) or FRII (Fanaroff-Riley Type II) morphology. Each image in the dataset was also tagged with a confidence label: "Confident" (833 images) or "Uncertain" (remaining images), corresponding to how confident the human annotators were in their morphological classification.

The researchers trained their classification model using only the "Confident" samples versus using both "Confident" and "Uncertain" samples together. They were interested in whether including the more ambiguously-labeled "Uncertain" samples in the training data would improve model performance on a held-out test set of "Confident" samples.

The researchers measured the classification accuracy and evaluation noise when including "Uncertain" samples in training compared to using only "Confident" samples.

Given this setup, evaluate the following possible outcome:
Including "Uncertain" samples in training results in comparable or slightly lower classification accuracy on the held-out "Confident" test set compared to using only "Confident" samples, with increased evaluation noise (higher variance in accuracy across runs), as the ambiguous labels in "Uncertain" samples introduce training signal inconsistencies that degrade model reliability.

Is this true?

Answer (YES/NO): YES